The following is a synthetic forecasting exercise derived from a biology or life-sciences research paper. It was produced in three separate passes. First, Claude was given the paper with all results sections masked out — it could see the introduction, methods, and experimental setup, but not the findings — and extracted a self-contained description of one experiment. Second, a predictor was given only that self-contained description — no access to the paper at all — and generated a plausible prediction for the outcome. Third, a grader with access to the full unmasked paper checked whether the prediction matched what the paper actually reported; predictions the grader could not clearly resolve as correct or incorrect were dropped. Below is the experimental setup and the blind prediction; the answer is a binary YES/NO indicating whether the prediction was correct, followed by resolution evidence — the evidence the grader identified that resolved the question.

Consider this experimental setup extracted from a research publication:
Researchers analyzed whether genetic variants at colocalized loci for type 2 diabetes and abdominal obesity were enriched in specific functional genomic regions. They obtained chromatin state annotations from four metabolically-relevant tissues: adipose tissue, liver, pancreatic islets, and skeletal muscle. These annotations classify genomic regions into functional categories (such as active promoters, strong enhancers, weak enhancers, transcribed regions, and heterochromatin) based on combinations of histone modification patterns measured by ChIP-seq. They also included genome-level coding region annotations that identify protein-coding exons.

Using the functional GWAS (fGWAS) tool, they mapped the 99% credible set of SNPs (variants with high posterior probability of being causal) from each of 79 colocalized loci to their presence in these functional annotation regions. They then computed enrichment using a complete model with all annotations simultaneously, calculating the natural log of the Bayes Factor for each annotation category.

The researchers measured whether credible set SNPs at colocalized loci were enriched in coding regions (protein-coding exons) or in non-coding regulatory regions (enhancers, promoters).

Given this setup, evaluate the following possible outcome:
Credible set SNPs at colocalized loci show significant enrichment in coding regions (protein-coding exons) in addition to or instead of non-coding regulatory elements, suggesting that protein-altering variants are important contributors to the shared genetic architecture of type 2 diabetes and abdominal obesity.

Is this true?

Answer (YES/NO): NO